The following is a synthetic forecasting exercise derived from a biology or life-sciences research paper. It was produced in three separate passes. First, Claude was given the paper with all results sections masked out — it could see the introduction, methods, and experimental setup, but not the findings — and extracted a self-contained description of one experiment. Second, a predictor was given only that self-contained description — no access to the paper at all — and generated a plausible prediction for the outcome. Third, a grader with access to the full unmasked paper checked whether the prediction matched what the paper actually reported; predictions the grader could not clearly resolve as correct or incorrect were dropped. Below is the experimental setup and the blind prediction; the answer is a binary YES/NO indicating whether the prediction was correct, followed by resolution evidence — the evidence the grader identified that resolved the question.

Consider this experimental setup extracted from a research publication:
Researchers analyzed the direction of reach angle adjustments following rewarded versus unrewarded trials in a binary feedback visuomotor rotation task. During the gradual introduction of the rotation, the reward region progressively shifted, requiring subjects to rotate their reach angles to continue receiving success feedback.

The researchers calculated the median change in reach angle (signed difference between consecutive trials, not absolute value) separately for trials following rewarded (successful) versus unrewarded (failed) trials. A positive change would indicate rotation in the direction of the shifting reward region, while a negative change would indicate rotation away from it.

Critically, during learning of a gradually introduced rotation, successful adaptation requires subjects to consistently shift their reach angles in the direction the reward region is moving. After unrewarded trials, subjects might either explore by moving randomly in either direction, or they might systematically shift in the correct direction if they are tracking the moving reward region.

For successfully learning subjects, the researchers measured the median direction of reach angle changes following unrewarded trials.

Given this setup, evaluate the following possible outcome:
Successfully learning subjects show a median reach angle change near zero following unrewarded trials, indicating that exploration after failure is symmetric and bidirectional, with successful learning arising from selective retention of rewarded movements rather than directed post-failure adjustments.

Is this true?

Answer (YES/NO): NO